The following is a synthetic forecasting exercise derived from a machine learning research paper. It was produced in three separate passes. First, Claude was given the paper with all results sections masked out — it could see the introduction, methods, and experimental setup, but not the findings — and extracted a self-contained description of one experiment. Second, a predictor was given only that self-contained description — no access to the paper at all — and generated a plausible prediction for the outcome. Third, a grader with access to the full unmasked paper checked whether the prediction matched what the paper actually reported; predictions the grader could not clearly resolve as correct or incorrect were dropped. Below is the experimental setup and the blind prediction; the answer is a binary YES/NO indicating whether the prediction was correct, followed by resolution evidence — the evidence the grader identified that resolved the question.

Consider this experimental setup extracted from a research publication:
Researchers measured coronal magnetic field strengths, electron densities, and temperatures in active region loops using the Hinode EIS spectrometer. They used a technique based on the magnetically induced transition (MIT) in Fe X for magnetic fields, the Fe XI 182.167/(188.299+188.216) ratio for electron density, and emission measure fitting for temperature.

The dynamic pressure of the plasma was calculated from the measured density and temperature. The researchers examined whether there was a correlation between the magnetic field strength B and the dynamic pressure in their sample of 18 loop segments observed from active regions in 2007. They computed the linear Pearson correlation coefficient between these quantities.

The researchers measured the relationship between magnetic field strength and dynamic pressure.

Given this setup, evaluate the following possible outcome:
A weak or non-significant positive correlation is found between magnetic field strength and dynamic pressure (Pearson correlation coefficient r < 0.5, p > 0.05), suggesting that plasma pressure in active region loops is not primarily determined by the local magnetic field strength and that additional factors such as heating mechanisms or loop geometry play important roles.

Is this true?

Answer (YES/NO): NO